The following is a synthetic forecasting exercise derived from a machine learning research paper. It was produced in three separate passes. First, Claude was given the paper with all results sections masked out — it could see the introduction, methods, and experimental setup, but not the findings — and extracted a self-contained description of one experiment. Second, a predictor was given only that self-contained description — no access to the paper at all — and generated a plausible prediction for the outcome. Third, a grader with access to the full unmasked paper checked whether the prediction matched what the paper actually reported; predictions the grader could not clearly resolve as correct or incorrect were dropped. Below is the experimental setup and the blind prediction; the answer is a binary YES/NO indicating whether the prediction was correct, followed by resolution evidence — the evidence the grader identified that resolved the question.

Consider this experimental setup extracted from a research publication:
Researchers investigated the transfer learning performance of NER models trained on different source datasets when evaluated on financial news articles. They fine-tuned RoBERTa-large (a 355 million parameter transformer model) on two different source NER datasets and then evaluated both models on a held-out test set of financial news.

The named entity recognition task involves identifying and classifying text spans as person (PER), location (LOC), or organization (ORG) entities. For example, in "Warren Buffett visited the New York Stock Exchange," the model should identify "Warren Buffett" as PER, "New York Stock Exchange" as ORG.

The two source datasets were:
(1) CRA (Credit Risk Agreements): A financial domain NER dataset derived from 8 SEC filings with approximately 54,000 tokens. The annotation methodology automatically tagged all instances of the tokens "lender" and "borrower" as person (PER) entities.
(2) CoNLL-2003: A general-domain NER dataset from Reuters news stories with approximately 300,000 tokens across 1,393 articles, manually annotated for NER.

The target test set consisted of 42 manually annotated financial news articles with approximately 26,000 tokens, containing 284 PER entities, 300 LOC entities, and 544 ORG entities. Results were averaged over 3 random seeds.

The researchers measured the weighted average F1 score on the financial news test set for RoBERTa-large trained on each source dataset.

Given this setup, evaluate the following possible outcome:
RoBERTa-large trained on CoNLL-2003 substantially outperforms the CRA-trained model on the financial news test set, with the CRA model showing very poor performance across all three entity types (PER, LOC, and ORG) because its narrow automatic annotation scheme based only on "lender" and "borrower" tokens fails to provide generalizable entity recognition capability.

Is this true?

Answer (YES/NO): NO